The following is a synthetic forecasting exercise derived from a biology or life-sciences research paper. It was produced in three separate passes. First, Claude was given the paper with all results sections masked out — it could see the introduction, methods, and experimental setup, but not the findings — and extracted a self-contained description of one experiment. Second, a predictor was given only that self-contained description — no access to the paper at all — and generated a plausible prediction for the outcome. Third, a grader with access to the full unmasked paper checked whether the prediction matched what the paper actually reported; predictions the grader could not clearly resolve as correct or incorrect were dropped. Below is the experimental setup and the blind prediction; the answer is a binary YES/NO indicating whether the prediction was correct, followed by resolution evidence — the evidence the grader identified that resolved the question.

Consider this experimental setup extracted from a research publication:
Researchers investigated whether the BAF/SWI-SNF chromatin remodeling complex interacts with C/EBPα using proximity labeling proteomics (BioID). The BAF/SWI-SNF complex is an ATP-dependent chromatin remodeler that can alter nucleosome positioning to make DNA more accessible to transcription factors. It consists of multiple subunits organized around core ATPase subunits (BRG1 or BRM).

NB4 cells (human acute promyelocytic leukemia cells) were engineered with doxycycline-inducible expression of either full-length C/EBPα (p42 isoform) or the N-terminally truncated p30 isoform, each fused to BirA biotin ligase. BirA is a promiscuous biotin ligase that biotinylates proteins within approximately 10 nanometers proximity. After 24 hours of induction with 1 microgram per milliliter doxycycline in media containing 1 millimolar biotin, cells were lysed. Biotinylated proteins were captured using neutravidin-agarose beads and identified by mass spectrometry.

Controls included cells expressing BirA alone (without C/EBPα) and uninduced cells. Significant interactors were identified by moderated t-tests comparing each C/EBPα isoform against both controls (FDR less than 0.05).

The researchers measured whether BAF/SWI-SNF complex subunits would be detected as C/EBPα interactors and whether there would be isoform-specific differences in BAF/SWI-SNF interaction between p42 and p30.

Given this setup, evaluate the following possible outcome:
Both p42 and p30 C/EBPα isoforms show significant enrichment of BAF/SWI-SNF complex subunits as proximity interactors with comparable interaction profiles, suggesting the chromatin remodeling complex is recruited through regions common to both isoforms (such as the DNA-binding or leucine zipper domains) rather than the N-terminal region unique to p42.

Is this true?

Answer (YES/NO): NO